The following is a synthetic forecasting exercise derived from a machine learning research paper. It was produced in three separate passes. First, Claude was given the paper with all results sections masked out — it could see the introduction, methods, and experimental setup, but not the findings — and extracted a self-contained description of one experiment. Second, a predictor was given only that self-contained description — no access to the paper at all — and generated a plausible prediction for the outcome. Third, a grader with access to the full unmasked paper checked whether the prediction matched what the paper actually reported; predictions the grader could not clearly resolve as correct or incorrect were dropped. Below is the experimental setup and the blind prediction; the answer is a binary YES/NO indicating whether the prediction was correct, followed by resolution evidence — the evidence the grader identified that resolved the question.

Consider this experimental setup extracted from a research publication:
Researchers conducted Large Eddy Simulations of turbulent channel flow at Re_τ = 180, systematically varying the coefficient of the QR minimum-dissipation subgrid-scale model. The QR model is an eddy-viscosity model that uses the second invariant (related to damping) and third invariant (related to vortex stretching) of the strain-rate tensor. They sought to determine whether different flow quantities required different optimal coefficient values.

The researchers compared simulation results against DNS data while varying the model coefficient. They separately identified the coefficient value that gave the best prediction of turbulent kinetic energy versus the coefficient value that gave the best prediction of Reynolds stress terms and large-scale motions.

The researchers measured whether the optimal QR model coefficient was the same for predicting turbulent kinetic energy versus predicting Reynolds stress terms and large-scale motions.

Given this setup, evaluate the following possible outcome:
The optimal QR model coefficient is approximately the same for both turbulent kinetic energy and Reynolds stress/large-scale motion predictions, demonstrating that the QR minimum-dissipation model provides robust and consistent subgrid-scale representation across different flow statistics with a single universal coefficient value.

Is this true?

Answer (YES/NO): NO